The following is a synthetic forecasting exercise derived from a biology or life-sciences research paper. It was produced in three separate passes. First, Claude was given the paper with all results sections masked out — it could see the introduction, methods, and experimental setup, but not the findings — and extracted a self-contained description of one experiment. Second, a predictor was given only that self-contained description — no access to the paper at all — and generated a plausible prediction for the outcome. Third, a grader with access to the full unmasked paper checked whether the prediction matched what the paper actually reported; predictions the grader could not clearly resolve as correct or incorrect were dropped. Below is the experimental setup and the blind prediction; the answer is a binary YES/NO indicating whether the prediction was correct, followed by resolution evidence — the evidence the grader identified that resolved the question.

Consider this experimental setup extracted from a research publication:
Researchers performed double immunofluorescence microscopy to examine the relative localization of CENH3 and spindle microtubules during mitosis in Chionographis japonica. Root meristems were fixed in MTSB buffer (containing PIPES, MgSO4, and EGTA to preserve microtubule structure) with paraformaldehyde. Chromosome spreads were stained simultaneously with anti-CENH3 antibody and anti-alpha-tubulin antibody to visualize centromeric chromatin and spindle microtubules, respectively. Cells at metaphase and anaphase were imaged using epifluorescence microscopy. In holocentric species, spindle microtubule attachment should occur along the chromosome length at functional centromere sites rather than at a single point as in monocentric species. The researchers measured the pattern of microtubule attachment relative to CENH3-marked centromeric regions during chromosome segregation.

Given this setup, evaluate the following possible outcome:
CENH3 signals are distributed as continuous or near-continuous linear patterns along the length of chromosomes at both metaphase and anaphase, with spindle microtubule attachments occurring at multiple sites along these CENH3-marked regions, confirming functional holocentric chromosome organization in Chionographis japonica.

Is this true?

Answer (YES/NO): YES